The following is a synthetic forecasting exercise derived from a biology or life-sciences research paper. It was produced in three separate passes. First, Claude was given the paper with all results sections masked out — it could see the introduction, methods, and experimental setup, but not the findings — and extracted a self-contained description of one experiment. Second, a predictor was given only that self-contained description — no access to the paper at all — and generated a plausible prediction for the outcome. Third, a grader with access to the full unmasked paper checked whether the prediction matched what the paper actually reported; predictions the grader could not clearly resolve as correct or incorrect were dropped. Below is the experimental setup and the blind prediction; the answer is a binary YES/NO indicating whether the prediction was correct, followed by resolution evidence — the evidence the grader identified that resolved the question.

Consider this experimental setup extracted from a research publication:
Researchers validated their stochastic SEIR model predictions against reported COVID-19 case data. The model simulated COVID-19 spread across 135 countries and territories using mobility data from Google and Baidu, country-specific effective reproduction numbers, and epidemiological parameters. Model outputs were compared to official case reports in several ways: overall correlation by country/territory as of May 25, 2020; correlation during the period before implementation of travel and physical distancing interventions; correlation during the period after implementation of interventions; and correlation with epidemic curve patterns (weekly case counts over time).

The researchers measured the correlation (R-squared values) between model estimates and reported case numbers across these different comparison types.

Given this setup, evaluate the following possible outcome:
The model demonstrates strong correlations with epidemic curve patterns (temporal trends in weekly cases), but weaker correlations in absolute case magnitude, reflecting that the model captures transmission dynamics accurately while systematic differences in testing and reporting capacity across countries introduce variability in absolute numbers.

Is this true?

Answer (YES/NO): YES